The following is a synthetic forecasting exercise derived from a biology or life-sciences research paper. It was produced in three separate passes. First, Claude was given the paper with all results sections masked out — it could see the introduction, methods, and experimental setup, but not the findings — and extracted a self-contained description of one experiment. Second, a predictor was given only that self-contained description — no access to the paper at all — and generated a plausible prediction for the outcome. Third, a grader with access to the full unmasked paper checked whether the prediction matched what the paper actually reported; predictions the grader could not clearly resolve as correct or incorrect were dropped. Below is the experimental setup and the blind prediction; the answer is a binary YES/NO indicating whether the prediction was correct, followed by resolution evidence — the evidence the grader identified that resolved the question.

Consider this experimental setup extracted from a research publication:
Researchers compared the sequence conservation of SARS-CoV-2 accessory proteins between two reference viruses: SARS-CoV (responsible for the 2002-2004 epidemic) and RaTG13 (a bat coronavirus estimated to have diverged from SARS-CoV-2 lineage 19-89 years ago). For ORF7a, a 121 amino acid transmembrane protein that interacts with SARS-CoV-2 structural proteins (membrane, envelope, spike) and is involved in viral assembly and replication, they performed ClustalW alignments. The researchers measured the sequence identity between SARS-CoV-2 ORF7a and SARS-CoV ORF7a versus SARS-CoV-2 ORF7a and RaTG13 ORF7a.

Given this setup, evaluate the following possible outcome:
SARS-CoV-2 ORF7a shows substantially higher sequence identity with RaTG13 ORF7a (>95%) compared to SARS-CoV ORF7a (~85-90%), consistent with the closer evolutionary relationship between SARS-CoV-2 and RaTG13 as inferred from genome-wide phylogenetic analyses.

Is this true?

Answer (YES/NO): YES